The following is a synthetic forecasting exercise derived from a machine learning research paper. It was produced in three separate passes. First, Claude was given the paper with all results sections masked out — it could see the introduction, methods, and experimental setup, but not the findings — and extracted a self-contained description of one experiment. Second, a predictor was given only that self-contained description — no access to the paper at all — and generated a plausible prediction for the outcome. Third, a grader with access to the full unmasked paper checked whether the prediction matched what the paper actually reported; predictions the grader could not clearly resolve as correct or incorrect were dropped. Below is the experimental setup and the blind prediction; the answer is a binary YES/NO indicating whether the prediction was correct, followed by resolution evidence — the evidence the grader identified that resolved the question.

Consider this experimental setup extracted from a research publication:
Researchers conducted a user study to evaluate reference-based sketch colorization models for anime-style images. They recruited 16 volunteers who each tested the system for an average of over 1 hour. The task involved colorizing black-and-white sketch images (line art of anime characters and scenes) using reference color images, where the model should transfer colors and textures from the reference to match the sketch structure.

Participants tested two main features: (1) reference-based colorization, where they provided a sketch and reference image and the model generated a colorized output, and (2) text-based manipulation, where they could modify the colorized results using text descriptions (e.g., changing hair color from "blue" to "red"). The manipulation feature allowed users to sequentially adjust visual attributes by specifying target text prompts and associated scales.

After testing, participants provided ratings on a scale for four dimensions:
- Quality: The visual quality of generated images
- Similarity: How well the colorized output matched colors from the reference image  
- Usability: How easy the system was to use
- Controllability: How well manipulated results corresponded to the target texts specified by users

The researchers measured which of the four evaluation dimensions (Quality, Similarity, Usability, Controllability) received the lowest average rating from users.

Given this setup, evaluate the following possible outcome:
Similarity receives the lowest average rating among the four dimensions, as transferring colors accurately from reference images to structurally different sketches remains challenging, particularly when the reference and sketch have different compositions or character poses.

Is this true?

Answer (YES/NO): NO